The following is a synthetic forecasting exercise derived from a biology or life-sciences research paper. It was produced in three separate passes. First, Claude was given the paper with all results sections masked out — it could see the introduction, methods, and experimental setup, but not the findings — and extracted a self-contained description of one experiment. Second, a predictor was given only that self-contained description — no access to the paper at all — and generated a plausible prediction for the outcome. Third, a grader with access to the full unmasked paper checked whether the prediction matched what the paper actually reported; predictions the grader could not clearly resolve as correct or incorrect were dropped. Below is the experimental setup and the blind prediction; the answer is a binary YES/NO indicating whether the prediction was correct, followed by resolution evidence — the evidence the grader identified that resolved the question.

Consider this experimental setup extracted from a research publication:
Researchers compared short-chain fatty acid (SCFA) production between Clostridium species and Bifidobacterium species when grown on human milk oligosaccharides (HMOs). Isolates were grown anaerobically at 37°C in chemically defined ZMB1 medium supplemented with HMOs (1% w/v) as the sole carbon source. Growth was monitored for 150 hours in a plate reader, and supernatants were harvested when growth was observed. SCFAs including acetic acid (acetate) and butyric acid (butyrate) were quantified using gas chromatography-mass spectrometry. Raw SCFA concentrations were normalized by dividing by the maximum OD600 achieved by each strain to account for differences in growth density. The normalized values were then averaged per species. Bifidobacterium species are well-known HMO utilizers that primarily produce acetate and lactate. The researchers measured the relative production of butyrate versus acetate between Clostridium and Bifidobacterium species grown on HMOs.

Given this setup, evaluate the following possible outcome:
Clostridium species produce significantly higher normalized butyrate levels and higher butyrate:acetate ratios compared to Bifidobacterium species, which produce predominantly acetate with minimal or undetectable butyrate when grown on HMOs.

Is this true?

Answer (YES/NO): YES